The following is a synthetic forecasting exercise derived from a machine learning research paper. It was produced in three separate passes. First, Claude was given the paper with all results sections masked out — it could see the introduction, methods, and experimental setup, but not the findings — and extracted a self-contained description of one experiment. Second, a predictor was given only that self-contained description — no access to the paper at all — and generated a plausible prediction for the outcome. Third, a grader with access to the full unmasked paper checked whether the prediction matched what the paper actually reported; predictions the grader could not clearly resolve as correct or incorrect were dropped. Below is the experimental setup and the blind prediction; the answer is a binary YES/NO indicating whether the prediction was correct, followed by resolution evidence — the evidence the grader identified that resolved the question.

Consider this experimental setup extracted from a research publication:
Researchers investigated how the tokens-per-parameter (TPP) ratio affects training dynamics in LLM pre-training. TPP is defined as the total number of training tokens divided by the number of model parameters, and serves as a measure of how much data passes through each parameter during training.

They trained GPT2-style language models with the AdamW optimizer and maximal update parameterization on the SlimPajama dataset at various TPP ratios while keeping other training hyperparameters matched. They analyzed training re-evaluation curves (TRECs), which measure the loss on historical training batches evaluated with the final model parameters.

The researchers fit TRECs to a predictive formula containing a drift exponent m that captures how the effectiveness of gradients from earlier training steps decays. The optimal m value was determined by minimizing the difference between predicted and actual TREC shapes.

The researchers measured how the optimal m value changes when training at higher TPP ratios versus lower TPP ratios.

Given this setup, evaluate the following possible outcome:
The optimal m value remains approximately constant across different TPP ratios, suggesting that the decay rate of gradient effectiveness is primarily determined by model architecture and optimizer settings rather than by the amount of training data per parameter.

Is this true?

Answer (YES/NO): NO